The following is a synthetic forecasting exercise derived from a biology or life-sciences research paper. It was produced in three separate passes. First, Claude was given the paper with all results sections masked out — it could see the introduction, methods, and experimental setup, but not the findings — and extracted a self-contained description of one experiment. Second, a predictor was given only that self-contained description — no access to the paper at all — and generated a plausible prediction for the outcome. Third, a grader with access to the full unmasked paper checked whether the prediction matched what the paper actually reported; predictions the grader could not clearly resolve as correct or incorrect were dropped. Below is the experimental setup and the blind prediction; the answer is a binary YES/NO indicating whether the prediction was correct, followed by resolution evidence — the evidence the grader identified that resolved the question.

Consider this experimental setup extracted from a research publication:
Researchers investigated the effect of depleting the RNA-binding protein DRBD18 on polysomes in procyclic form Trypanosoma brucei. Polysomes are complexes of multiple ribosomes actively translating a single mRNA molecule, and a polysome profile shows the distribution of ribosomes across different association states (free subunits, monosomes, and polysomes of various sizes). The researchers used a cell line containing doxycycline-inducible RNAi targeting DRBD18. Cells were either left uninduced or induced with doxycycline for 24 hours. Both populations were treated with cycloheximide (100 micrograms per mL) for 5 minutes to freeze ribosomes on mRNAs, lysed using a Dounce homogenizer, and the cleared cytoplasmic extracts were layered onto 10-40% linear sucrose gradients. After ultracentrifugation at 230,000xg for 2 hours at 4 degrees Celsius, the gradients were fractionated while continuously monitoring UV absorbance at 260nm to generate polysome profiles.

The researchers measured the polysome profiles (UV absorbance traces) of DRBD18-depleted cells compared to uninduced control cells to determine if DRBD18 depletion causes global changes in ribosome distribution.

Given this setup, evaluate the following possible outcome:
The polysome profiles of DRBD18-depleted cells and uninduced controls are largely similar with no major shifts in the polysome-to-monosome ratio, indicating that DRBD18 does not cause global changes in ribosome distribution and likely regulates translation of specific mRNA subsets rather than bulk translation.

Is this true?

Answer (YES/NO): NO